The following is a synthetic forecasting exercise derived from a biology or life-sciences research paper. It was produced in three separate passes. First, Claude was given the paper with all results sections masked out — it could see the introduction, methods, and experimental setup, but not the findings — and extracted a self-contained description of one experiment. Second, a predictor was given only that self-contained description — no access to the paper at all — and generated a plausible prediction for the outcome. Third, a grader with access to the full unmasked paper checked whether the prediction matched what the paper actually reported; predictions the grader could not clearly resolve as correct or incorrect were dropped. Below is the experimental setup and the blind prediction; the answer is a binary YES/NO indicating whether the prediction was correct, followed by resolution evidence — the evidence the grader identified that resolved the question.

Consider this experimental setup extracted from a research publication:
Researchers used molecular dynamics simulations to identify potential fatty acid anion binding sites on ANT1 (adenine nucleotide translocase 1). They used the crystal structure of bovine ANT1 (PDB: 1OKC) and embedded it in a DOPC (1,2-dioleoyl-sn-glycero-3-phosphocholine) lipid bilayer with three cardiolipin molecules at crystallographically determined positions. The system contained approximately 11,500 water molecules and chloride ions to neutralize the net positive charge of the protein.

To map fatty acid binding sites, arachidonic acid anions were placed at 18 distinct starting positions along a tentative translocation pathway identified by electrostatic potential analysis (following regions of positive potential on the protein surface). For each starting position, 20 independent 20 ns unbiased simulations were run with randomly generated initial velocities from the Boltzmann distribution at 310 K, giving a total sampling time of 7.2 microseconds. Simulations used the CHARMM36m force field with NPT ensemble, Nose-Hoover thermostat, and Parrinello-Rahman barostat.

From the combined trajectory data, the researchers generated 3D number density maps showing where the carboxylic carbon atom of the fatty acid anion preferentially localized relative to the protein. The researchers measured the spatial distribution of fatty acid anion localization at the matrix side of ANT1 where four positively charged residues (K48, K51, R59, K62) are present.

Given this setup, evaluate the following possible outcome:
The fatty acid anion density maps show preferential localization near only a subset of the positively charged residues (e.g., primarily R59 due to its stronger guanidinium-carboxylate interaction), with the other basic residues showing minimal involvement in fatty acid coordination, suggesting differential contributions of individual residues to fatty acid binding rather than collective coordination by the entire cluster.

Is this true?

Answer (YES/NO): NO